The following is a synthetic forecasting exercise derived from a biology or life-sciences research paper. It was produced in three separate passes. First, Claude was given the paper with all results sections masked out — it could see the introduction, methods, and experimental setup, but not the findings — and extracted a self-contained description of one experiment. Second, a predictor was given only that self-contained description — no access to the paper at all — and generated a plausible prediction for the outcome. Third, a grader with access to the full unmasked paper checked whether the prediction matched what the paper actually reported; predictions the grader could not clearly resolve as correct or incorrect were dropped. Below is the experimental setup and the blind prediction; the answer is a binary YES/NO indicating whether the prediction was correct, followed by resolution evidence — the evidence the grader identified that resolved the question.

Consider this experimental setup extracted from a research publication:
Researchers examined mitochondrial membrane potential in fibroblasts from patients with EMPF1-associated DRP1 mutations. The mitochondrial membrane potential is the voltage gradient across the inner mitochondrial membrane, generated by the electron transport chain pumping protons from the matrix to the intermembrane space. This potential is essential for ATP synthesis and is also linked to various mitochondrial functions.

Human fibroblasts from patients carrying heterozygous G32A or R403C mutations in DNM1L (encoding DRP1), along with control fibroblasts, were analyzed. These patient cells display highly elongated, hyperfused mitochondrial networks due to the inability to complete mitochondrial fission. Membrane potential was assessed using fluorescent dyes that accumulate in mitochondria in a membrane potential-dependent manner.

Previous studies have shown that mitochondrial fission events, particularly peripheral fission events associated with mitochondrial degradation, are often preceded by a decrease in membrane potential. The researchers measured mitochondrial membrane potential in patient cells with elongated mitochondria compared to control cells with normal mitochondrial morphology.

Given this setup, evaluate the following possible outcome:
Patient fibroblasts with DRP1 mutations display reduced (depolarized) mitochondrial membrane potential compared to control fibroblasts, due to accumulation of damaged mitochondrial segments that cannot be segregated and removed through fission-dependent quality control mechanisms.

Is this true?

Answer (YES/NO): NO